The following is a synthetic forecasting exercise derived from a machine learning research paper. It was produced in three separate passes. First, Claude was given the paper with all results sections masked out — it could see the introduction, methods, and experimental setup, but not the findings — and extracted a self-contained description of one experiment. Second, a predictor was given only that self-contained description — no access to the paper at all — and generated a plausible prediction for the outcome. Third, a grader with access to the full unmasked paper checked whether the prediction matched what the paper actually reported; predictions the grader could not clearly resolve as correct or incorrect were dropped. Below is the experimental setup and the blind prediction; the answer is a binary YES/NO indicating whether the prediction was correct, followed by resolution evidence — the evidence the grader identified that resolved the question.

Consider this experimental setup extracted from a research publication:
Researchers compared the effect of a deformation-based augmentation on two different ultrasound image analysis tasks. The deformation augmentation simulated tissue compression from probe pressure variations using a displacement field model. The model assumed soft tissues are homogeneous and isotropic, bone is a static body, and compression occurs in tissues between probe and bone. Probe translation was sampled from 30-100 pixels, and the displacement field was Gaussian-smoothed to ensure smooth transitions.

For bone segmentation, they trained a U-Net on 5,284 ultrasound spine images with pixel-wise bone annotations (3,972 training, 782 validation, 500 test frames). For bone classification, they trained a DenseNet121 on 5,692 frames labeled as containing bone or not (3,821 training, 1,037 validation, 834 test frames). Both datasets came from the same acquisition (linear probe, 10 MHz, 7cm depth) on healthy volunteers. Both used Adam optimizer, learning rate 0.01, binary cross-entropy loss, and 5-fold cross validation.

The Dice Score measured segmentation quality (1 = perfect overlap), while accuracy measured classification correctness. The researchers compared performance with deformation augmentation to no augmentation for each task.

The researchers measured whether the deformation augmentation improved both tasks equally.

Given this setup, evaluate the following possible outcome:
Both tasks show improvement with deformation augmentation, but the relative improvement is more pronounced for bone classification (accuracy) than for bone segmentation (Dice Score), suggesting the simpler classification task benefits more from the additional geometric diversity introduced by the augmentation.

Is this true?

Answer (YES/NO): NO